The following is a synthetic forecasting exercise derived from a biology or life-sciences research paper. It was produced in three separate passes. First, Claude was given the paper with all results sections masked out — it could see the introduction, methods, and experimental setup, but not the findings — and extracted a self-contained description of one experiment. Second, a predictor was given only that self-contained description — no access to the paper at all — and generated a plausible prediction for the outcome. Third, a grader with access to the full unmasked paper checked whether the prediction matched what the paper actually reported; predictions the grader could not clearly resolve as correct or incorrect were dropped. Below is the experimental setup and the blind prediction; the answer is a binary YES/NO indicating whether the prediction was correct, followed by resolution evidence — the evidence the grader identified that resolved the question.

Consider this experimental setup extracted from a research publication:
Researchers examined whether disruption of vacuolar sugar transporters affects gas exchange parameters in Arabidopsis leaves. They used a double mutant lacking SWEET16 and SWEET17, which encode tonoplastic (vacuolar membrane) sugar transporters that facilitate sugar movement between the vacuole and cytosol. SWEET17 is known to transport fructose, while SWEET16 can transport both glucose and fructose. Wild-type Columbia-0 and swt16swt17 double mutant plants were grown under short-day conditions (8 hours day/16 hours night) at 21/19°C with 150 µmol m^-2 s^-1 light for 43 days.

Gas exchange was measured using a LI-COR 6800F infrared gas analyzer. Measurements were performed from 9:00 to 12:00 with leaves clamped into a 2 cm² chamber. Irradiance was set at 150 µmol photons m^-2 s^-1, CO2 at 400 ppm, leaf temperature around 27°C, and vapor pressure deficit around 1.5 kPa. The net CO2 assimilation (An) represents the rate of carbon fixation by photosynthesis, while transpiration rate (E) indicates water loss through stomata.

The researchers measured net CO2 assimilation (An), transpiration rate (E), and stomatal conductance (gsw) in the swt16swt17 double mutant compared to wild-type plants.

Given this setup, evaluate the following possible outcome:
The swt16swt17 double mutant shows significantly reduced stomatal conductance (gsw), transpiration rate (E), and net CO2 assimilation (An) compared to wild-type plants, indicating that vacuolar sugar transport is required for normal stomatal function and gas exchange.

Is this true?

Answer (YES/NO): NO